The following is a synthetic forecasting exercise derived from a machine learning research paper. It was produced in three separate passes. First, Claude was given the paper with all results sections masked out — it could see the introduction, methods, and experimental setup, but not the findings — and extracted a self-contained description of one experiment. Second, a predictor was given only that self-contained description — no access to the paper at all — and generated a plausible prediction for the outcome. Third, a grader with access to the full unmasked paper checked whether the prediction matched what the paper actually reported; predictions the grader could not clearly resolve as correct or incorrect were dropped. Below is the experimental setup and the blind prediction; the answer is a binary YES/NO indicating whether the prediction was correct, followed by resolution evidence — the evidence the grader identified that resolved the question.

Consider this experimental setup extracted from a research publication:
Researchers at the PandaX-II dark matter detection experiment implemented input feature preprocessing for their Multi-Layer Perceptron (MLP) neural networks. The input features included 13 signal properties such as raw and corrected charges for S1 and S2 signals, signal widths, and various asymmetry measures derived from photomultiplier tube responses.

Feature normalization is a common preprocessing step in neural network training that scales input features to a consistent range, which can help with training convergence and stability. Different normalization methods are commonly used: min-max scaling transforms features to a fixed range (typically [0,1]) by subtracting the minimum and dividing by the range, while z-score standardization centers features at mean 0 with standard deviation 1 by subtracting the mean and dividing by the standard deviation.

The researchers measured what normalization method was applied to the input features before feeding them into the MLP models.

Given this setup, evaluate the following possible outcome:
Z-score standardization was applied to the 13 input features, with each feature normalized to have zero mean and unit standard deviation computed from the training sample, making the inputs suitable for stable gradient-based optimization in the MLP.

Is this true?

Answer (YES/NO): NO